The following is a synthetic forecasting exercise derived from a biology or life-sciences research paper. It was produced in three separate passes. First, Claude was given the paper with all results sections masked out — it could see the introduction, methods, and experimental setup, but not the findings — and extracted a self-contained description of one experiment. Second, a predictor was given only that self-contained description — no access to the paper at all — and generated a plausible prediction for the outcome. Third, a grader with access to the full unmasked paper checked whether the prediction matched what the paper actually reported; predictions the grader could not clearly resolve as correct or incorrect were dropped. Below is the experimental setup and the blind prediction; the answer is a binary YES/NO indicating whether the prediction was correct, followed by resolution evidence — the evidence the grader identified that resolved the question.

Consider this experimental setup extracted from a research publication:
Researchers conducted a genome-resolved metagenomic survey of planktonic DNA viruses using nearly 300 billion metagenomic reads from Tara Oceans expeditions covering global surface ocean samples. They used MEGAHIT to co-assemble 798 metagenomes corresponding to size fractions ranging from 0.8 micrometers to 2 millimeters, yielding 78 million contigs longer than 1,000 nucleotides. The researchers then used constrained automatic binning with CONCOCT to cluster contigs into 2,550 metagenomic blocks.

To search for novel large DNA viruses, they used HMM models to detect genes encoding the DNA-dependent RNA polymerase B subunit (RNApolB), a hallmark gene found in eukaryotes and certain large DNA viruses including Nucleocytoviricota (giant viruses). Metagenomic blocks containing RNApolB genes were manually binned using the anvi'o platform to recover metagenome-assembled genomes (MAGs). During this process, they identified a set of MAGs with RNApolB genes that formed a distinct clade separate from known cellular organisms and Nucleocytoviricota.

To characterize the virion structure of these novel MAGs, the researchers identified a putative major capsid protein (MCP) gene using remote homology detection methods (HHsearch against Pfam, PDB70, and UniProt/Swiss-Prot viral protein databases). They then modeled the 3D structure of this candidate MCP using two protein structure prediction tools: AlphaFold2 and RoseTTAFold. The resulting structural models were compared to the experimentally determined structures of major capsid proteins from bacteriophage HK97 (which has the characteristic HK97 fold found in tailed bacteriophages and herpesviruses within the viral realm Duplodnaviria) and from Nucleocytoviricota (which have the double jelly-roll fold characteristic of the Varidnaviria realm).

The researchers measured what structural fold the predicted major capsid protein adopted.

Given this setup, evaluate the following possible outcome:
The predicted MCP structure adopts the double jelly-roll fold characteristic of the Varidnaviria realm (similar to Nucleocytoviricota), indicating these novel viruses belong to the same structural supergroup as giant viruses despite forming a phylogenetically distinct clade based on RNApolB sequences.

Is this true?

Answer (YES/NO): NO